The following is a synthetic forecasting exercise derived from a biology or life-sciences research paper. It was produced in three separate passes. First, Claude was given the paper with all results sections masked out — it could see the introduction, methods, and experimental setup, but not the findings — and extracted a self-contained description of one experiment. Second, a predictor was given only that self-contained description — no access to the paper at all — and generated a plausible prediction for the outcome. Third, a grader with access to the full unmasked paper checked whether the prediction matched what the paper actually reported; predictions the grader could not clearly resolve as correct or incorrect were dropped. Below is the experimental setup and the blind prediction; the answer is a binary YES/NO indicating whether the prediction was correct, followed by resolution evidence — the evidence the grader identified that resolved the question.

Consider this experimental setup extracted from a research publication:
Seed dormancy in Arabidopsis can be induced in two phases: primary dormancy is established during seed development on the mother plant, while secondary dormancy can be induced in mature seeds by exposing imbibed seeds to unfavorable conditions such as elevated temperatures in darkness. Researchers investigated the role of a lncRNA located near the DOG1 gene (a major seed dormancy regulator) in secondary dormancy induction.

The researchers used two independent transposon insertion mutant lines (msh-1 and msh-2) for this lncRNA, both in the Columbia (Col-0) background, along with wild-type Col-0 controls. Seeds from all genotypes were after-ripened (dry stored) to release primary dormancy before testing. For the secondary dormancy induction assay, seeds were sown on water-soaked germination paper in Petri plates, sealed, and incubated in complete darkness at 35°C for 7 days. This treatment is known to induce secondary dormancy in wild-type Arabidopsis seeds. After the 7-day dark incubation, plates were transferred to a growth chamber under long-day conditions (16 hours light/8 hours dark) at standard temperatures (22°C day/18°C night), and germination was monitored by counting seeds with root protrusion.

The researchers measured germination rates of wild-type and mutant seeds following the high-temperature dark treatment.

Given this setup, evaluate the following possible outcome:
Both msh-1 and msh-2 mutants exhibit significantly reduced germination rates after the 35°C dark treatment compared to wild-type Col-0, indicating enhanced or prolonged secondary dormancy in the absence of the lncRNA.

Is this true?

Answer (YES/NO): NO